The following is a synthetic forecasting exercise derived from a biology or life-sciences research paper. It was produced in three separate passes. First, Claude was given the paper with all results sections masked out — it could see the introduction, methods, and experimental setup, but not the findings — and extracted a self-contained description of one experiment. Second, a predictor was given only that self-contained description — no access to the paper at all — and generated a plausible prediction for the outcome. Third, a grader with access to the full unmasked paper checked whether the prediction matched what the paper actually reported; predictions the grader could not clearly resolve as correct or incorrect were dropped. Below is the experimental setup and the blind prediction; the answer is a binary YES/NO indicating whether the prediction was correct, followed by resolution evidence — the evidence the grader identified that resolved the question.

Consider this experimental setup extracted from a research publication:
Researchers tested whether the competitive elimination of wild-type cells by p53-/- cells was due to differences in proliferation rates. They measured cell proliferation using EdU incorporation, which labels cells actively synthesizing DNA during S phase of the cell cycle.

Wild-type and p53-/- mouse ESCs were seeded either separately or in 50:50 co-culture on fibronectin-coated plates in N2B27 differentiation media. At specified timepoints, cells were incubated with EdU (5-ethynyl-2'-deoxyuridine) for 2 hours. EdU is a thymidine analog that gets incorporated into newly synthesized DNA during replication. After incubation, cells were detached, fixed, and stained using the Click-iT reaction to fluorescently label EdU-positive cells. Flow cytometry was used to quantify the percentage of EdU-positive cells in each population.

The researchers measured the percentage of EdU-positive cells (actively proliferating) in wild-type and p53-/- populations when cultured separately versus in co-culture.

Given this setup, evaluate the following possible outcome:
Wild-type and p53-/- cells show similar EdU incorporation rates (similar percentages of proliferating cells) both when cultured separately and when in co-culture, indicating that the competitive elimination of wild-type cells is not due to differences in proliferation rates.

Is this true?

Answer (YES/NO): YES